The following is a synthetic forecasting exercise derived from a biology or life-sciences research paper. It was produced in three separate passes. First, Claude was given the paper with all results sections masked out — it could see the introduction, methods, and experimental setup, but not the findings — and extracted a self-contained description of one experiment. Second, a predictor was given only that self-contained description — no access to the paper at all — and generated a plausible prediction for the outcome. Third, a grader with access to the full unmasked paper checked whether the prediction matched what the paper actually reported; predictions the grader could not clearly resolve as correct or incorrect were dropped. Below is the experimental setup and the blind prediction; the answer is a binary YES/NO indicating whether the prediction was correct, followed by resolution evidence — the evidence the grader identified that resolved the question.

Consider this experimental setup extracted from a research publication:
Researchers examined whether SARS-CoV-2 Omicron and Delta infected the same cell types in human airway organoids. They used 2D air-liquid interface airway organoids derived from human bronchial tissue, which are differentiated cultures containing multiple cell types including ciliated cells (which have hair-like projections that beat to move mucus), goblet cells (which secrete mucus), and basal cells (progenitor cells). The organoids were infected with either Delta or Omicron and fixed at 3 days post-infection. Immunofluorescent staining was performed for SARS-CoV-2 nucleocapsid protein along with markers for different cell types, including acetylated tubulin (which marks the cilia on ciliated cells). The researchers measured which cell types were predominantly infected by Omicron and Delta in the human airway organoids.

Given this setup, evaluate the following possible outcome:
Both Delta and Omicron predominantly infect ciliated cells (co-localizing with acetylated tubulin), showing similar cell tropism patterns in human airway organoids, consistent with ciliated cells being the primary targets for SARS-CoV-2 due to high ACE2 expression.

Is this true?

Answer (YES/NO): YES